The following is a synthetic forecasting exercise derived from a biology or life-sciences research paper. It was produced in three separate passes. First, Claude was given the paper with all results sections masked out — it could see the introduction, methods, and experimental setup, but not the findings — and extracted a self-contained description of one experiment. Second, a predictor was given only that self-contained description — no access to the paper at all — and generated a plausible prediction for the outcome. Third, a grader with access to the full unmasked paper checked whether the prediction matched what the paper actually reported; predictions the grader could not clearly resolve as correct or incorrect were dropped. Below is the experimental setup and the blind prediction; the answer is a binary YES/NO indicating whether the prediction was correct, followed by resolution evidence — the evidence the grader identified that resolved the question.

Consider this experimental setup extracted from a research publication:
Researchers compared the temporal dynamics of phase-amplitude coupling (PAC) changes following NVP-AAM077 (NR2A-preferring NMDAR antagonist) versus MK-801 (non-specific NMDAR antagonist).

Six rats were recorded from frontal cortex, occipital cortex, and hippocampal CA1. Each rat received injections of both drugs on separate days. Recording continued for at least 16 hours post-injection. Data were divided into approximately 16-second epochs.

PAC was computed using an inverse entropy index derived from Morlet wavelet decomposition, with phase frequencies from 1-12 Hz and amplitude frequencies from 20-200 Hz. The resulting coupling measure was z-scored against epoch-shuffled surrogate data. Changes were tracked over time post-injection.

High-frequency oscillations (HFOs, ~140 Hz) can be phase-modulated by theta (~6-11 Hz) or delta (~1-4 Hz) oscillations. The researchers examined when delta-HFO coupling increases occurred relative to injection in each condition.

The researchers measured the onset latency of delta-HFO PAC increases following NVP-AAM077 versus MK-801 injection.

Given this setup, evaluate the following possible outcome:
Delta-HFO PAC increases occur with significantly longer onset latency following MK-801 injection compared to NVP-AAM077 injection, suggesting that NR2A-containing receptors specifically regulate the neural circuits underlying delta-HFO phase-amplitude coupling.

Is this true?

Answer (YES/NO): NO